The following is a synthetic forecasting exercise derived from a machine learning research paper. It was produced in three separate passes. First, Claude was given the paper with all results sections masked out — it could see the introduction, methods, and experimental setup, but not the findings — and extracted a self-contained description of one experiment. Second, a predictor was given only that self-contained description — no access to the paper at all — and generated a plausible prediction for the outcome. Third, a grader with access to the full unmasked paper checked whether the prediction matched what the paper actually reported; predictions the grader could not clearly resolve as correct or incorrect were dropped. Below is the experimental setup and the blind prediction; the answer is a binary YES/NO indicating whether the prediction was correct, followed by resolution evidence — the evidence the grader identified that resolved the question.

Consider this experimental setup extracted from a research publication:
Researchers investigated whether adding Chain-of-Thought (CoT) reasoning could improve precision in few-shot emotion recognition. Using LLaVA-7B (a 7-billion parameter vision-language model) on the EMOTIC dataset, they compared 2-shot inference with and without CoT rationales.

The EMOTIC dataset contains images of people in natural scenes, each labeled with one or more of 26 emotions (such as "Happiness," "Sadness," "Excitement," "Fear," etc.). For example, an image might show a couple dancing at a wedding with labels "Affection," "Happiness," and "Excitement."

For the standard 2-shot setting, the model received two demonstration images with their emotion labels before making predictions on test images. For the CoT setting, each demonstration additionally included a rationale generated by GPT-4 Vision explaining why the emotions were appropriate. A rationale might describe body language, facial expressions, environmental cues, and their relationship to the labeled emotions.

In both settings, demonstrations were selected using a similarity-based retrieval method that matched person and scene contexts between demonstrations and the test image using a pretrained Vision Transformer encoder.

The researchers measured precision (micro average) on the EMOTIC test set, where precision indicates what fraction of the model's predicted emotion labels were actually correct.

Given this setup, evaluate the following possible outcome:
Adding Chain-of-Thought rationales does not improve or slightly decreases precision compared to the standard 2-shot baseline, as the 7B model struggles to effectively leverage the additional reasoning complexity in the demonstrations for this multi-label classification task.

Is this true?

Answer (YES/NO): NO